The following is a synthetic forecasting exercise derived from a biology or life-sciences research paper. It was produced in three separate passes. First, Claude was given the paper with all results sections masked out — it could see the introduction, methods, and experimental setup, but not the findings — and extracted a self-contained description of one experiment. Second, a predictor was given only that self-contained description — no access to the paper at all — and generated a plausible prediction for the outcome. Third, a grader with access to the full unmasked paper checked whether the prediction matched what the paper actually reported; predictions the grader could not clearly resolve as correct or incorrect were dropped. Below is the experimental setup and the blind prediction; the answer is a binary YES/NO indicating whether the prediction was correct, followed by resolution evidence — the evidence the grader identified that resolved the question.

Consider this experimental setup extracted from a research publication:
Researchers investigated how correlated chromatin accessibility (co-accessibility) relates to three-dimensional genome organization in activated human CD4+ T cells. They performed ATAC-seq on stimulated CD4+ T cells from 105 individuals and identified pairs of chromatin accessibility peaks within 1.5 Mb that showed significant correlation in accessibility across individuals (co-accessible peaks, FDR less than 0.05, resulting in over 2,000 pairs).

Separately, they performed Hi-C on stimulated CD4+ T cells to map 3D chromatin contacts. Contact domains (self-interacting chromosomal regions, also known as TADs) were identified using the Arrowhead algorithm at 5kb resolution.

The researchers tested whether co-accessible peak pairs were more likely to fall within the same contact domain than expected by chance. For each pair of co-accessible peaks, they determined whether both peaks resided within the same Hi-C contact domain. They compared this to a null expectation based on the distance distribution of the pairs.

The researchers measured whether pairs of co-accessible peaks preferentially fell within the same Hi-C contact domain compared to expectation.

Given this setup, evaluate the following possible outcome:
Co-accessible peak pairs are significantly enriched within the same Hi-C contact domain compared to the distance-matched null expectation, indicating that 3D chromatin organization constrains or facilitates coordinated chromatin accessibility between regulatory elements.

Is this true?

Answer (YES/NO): YES